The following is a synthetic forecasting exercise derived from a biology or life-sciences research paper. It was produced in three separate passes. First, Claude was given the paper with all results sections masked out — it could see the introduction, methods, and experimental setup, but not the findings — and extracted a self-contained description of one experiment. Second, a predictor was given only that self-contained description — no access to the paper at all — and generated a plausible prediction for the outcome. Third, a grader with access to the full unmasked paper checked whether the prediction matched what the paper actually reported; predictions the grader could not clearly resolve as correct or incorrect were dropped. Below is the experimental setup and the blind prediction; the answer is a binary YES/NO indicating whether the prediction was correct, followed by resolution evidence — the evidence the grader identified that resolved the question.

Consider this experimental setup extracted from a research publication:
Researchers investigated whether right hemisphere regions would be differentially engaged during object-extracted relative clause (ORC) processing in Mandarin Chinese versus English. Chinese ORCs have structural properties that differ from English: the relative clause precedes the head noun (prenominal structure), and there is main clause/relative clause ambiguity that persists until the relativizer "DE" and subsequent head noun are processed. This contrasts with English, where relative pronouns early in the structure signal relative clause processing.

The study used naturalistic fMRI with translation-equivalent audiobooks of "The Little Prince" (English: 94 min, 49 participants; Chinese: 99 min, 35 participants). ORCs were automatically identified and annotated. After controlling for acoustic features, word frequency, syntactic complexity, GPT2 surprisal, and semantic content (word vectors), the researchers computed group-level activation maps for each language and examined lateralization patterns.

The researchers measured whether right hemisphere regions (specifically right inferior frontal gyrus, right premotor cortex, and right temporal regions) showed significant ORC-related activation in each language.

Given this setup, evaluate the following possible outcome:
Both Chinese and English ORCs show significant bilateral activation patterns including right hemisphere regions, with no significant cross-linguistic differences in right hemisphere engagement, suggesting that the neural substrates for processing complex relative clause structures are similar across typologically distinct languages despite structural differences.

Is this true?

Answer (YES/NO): NO